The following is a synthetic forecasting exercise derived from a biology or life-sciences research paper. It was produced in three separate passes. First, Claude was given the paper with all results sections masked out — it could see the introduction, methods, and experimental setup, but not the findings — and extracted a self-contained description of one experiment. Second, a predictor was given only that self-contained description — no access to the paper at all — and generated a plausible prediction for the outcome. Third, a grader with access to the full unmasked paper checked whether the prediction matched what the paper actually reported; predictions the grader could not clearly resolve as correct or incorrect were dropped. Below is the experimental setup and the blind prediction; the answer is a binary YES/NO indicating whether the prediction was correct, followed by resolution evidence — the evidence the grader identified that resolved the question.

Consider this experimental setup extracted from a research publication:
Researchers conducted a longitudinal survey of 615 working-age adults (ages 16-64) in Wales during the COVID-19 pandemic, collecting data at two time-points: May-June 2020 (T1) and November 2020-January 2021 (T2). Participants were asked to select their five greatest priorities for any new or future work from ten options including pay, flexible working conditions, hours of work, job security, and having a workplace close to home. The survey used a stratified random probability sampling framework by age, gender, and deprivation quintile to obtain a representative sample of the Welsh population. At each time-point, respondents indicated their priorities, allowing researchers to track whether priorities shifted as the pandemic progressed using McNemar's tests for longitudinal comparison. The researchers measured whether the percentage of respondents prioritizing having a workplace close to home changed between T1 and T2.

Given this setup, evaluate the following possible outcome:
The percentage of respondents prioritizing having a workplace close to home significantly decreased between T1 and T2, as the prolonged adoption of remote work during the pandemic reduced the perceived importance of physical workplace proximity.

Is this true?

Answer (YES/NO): NO